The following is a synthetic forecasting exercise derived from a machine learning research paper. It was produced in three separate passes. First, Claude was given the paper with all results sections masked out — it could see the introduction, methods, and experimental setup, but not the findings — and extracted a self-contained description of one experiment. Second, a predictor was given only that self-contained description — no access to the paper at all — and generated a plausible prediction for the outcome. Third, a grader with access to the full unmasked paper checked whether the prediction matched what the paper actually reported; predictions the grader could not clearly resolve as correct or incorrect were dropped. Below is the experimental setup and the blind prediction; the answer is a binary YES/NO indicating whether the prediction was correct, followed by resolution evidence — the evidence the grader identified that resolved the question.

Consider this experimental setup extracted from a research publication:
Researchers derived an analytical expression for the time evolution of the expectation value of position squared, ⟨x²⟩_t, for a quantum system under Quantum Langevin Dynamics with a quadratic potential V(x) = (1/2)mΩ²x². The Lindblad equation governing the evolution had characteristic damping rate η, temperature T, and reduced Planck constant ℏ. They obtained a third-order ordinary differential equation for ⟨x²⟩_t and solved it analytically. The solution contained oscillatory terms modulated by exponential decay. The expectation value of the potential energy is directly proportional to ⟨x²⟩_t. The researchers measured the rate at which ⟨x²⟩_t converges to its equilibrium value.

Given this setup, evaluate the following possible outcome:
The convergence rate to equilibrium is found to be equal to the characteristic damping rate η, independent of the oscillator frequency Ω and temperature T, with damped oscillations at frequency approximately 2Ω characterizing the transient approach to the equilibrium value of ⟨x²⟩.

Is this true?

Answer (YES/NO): NO